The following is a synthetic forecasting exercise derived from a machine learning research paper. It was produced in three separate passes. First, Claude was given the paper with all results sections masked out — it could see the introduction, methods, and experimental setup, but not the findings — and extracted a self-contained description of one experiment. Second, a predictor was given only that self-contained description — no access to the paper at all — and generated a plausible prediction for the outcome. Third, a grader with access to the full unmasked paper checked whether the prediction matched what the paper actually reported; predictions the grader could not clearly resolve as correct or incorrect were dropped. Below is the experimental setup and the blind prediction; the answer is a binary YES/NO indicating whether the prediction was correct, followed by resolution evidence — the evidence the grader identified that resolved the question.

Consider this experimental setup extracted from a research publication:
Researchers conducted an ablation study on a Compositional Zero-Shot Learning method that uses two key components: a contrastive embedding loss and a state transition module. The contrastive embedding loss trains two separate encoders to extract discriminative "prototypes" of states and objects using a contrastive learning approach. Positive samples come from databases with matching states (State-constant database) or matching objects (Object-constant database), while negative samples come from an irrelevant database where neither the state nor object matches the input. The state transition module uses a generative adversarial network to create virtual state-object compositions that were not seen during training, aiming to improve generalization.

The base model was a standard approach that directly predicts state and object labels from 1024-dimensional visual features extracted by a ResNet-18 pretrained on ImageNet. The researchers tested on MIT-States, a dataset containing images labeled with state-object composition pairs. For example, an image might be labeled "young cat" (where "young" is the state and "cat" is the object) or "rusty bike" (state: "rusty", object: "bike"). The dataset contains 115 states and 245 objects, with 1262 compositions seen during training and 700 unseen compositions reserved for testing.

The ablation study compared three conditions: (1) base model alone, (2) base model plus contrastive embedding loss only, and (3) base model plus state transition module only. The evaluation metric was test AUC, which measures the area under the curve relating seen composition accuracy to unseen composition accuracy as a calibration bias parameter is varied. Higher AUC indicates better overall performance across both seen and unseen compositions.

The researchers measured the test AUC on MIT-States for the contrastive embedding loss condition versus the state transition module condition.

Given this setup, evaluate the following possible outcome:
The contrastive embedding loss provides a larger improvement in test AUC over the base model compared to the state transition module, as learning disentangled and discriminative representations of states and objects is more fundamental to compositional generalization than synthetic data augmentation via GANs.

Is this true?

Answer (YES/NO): YES